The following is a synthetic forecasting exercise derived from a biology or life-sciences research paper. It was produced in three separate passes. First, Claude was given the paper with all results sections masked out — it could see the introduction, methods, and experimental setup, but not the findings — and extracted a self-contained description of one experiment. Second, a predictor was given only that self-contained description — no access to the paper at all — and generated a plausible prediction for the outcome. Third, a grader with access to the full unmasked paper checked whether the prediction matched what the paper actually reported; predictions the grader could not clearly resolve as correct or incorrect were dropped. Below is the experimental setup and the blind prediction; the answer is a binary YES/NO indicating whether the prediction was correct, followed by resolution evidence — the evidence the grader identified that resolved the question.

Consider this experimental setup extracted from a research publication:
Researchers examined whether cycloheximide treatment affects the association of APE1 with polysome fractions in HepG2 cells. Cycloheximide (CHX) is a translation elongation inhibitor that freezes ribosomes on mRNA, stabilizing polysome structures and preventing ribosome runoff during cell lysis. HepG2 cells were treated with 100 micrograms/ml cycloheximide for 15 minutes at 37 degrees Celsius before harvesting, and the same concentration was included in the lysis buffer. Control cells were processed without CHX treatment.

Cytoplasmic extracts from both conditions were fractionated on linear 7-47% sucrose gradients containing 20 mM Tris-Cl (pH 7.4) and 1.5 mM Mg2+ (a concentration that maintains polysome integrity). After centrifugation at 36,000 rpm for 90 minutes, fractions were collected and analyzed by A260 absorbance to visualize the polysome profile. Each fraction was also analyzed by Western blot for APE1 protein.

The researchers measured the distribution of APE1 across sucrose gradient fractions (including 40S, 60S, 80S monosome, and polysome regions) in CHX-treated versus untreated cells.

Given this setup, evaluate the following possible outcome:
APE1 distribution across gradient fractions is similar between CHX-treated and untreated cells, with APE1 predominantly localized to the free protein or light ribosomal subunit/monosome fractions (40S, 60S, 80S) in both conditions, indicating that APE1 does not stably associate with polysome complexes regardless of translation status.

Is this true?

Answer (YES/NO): NO